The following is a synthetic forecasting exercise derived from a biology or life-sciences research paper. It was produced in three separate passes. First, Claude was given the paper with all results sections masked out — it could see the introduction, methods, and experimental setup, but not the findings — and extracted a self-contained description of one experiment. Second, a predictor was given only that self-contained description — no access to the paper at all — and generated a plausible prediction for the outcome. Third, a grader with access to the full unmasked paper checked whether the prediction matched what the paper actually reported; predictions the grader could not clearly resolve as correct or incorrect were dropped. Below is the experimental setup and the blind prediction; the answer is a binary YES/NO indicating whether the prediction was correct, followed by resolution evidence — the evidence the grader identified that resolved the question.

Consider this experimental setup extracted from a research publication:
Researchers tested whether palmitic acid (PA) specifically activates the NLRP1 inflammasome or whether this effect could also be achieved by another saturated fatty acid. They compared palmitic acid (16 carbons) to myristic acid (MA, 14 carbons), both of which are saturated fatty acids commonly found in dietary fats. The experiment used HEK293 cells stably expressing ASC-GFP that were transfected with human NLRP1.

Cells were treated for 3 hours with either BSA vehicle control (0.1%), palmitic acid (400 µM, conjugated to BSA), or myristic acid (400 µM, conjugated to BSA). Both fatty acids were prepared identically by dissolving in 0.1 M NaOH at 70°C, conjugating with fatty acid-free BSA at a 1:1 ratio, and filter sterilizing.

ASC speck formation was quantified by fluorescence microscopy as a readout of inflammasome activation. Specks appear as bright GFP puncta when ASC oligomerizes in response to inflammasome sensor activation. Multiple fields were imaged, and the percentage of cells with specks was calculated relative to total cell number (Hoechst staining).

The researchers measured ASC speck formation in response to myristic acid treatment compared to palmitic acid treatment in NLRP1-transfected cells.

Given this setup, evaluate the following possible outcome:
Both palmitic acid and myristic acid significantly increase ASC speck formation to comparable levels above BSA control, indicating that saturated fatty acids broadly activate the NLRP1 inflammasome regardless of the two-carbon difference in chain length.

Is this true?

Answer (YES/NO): NO